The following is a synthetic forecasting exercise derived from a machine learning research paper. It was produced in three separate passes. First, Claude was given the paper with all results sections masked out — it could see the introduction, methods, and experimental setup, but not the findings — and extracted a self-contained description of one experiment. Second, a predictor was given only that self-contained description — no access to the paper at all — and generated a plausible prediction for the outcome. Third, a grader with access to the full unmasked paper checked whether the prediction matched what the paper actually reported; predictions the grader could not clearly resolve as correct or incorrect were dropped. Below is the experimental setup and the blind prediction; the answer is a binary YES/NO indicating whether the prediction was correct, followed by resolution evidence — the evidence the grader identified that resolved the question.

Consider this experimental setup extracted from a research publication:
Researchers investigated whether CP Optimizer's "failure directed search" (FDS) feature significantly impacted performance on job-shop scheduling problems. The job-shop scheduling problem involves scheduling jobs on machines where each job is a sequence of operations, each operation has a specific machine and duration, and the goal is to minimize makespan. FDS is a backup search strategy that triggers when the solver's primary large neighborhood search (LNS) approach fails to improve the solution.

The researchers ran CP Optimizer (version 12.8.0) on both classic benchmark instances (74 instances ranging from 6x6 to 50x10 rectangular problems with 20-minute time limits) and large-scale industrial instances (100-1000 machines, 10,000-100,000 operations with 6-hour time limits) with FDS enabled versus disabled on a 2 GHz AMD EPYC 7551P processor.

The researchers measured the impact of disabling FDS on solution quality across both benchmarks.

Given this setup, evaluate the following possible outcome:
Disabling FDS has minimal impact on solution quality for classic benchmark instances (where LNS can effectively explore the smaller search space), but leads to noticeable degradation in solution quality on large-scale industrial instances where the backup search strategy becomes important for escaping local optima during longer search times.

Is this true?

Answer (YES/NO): NO